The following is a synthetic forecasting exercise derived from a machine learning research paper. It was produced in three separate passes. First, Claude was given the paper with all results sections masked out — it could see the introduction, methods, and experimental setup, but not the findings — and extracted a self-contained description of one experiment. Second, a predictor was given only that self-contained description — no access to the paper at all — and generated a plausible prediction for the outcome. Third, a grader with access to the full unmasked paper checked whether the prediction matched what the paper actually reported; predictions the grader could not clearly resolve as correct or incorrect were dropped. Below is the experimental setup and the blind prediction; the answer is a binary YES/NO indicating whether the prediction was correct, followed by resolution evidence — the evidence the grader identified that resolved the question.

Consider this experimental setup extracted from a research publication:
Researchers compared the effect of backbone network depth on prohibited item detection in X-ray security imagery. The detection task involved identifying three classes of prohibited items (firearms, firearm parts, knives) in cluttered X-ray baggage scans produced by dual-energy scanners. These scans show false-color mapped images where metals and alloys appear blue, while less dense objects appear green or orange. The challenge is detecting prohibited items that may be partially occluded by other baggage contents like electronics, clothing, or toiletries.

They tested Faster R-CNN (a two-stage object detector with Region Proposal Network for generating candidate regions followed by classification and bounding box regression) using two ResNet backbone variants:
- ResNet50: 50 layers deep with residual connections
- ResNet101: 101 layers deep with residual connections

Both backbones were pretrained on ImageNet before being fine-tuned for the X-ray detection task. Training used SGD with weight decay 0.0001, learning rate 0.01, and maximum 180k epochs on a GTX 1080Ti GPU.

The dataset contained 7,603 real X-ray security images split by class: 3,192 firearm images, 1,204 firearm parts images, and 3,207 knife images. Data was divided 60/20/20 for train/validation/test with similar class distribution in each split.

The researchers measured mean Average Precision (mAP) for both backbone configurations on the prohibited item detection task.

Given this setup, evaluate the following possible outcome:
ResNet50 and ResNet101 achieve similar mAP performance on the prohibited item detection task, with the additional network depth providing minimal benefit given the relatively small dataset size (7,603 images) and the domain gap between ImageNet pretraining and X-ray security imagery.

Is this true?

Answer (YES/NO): NO